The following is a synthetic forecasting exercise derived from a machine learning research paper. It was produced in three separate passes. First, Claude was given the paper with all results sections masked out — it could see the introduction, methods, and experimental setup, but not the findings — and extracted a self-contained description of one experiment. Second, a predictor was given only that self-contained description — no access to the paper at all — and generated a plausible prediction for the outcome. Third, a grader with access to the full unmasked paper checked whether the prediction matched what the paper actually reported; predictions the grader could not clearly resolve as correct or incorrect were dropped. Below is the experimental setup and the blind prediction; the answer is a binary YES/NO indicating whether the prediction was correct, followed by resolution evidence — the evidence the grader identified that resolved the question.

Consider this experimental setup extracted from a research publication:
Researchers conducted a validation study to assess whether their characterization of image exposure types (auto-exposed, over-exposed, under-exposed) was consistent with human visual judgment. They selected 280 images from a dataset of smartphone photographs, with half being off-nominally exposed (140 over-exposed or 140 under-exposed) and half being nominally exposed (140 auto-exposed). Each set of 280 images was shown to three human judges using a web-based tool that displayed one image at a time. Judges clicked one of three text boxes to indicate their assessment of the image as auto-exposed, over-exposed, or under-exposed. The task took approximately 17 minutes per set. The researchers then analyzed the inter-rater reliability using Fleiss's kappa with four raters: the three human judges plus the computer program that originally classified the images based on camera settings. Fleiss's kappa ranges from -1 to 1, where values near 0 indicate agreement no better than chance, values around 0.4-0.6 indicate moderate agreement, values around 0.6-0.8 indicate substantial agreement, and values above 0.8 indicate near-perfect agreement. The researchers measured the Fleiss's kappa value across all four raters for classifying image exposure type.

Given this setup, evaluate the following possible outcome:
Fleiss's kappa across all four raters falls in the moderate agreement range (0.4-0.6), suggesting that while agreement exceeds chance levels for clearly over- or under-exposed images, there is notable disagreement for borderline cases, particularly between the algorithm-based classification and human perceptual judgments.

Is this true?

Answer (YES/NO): NO